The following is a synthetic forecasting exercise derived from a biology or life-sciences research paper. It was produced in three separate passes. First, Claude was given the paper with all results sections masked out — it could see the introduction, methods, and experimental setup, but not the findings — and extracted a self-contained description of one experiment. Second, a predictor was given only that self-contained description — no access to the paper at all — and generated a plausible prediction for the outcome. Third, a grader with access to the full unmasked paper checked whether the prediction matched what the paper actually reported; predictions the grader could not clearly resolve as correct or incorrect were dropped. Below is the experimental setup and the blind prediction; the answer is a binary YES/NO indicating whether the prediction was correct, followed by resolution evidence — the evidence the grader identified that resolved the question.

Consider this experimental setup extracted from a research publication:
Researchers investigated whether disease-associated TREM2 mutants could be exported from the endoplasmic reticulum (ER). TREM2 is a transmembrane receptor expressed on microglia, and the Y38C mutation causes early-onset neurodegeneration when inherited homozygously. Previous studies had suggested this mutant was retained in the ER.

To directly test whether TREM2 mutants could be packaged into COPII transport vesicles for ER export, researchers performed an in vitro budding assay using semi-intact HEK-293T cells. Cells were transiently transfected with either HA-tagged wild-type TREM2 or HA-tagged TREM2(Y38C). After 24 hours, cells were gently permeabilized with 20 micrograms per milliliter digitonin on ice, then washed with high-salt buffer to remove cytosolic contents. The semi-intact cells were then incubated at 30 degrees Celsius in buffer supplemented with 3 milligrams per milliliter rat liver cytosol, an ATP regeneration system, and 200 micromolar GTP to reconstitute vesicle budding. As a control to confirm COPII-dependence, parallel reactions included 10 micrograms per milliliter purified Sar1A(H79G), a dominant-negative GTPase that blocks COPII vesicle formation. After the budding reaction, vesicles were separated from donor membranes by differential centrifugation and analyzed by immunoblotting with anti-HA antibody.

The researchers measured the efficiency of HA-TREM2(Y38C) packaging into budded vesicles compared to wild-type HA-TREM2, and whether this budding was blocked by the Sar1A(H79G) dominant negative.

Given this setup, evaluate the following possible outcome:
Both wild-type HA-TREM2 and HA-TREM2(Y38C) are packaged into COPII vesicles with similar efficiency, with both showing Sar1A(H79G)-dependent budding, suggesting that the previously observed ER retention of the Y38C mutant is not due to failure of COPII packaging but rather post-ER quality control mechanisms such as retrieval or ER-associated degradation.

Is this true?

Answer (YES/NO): YES